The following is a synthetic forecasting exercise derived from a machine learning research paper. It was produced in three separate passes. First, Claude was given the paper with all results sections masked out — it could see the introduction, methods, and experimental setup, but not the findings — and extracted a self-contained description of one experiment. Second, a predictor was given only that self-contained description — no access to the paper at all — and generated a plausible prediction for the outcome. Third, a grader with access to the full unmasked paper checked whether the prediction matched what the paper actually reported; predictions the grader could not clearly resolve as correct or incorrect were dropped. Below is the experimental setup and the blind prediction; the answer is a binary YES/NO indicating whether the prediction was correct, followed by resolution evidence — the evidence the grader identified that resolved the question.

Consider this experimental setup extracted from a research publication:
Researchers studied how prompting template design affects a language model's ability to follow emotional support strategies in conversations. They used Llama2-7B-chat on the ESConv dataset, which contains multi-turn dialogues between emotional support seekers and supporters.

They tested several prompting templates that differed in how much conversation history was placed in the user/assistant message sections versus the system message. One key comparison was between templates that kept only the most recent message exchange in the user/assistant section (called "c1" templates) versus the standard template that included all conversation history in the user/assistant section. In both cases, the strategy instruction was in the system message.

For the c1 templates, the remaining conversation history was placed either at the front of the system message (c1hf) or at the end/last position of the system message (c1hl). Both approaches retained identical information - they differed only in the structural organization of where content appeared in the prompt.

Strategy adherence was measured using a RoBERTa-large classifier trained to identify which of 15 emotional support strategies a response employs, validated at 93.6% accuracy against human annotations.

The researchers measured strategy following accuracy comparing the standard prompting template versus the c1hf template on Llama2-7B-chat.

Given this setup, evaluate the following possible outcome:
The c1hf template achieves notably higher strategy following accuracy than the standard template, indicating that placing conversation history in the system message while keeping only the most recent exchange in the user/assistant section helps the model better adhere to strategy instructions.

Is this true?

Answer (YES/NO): YES